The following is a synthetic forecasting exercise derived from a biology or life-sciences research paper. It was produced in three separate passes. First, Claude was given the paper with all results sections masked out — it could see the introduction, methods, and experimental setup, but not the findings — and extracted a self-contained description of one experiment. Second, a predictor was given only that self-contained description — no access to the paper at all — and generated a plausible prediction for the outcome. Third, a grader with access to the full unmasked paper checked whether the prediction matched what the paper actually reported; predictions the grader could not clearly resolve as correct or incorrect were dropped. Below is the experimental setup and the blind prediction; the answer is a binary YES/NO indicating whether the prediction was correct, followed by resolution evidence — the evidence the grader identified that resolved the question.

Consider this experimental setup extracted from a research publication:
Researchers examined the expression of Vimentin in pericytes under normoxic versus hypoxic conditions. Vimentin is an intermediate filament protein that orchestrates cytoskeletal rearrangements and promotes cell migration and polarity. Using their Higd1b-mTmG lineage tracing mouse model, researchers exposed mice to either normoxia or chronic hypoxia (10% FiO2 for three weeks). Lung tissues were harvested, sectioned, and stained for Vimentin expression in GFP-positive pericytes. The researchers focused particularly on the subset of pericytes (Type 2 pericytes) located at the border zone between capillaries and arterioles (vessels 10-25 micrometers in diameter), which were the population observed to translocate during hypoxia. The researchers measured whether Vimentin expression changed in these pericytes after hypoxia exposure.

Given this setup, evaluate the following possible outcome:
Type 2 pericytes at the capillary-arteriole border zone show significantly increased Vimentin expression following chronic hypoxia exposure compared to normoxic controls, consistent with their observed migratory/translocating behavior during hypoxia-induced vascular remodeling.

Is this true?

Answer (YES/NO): YES